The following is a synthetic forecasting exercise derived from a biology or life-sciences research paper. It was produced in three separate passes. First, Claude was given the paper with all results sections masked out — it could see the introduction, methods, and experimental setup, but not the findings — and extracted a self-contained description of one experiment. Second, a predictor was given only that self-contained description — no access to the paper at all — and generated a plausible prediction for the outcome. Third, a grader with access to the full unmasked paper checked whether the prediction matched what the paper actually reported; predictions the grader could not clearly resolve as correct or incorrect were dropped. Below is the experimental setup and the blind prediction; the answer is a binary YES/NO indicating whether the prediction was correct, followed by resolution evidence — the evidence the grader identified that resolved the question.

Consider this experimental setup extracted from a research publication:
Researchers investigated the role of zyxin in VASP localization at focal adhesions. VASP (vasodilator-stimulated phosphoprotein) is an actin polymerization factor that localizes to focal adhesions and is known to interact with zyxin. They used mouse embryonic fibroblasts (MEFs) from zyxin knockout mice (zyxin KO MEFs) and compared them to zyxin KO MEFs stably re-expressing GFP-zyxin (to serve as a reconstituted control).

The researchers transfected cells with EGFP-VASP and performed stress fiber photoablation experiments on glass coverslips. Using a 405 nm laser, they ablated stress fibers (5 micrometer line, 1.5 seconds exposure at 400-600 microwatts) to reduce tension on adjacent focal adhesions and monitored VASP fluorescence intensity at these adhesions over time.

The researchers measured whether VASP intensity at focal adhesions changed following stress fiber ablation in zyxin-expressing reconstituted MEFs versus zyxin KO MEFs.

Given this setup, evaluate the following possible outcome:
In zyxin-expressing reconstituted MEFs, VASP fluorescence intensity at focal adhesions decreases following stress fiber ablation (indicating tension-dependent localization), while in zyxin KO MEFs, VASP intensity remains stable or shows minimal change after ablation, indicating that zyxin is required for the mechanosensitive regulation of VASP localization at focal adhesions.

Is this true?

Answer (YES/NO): YES